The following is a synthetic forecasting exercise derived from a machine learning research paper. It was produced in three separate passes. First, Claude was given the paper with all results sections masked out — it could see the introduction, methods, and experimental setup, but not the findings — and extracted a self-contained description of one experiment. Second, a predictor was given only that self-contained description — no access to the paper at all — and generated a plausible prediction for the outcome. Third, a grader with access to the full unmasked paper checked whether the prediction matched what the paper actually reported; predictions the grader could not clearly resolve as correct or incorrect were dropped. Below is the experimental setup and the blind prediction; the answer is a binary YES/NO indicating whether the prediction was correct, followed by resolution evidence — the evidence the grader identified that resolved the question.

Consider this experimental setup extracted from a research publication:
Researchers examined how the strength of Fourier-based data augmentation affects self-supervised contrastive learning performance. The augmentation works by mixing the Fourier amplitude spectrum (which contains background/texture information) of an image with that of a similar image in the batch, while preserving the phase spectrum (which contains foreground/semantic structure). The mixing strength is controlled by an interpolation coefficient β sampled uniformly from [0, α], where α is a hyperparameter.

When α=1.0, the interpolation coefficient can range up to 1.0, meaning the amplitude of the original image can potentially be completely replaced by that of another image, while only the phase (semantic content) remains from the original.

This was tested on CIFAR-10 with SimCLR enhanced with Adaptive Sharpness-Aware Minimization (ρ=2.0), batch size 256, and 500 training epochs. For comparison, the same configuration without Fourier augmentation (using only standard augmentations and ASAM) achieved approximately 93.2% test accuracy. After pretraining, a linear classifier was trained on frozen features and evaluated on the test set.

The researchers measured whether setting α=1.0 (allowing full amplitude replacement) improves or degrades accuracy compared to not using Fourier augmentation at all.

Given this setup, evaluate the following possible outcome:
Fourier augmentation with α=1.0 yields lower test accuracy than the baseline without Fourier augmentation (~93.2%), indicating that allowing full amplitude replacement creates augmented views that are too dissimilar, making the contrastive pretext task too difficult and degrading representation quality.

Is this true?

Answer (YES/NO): YES